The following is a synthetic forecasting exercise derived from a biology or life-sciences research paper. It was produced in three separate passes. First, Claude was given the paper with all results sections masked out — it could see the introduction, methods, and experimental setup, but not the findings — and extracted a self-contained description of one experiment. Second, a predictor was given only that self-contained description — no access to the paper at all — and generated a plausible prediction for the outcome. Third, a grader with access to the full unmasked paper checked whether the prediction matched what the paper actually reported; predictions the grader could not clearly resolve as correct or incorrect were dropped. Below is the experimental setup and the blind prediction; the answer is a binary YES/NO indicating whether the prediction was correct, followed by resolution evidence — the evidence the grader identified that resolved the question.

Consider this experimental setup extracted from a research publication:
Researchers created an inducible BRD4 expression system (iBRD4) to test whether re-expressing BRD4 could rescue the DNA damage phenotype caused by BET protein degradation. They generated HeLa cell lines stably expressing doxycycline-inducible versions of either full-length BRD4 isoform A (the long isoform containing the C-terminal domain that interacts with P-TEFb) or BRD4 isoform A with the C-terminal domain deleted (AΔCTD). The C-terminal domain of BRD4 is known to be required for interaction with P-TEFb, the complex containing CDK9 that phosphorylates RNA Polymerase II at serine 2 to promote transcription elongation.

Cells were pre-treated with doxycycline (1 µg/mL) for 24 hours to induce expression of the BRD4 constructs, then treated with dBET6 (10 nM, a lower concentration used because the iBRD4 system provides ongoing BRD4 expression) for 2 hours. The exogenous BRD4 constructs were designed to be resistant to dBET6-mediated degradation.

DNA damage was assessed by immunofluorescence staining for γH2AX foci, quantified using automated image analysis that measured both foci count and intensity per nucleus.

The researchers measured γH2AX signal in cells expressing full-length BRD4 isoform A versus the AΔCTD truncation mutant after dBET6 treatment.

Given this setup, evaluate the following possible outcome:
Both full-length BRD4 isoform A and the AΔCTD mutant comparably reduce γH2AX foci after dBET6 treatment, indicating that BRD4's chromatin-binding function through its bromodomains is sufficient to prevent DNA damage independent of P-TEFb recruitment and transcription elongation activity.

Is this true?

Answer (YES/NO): NO